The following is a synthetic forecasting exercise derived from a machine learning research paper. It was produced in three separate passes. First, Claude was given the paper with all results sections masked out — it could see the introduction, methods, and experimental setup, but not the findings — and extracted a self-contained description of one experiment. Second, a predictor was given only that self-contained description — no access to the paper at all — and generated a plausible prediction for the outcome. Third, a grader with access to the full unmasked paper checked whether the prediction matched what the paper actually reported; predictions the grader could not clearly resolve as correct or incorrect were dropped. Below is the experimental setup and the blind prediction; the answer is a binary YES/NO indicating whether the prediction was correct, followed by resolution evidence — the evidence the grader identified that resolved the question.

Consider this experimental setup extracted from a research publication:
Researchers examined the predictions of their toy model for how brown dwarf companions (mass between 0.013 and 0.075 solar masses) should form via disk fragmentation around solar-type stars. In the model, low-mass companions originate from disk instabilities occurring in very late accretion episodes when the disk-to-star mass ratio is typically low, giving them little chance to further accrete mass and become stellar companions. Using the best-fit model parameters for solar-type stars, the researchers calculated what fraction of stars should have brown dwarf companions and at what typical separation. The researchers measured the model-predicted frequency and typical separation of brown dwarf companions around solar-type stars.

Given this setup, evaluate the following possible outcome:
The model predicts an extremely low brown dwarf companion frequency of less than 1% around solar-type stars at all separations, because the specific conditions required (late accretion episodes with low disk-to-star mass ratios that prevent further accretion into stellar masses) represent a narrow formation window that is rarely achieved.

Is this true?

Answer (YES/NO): NO